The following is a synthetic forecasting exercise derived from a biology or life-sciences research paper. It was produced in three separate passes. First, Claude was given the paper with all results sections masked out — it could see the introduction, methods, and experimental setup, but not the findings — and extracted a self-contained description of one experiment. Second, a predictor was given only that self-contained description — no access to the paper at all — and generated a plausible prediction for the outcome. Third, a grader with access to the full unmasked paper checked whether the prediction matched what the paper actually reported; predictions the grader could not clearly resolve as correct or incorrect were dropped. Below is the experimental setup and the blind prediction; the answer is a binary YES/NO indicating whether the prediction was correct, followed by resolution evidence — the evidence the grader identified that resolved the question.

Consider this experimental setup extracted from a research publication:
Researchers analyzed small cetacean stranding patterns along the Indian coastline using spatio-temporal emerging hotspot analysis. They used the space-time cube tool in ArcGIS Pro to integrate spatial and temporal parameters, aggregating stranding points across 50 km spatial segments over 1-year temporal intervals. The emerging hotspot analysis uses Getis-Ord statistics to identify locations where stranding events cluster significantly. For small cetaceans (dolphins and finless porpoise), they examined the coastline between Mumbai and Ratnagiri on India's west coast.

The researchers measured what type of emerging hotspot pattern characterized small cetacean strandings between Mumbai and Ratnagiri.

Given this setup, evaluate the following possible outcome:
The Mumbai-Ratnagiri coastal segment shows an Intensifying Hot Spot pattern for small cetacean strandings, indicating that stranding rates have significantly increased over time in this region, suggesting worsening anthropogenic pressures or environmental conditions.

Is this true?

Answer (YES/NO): NO